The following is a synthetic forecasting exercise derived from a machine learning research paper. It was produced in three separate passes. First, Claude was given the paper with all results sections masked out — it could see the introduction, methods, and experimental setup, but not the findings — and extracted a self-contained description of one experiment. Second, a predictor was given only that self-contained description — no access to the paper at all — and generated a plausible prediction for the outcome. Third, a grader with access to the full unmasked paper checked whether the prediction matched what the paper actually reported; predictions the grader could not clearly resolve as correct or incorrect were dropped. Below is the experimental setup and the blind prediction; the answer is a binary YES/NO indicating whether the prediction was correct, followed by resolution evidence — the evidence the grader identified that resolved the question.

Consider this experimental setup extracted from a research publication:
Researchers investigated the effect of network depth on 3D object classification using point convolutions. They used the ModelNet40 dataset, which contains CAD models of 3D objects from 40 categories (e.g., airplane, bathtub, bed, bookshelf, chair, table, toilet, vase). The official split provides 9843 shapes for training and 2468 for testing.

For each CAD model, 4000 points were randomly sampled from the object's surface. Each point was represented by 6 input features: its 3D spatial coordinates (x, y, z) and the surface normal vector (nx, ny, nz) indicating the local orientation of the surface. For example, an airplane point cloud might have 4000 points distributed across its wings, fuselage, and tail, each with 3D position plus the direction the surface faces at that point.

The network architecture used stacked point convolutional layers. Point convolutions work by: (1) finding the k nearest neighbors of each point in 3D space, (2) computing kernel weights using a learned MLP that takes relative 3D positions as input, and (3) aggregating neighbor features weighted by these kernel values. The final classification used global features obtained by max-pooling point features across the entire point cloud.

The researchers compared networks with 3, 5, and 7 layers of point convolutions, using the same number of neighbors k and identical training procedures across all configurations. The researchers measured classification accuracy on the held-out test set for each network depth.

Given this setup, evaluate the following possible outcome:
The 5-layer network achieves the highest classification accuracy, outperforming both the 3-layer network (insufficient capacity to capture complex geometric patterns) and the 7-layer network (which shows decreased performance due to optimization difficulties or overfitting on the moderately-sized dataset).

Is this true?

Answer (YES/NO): NO